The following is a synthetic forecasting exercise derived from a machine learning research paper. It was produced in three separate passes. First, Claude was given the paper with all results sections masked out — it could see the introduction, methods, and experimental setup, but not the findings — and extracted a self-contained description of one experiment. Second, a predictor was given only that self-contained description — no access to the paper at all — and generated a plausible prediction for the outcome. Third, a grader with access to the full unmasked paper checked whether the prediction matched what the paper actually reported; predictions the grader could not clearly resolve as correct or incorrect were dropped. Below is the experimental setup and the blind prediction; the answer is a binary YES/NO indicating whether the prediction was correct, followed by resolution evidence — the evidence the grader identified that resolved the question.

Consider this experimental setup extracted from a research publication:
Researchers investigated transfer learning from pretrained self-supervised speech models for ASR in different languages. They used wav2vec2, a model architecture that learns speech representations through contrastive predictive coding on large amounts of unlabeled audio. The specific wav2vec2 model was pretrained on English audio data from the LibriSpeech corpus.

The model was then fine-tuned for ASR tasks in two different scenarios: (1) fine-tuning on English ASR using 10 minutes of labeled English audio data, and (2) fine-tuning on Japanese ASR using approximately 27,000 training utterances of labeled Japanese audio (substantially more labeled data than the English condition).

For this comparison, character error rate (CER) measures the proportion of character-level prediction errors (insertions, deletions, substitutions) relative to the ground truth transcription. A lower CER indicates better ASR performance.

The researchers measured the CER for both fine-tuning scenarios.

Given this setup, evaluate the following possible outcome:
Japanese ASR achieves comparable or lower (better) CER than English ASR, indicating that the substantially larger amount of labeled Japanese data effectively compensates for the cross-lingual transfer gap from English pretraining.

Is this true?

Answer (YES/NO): NO